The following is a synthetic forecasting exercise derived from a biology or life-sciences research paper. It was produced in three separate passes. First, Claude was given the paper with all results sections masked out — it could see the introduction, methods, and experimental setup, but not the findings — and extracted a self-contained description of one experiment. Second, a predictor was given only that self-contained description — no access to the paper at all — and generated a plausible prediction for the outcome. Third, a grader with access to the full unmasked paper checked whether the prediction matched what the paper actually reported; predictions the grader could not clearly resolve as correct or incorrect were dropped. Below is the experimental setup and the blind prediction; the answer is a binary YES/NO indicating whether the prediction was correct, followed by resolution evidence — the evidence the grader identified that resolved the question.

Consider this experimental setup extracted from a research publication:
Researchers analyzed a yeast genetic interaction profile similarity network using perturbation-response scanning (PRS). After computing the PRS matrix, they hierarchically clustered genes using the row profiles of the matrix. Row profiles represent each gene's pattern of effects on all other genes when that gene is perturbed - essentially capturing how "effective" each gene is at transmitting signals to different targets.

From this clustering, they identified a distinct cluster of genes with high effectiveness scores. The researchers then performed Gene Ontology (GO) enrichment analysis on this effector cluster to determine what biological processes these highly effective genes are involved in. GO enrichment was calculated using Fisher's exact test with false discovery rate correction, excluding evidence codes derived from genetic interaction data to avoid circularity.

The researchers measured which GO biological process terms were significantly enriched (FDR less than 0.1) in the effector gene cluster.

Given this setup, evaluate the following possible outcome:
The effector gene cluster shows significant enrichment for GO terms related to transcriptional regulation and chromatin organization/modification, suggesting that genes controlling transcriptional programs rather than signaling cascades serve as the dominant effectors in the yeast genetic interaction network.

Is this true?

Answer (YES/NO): NO